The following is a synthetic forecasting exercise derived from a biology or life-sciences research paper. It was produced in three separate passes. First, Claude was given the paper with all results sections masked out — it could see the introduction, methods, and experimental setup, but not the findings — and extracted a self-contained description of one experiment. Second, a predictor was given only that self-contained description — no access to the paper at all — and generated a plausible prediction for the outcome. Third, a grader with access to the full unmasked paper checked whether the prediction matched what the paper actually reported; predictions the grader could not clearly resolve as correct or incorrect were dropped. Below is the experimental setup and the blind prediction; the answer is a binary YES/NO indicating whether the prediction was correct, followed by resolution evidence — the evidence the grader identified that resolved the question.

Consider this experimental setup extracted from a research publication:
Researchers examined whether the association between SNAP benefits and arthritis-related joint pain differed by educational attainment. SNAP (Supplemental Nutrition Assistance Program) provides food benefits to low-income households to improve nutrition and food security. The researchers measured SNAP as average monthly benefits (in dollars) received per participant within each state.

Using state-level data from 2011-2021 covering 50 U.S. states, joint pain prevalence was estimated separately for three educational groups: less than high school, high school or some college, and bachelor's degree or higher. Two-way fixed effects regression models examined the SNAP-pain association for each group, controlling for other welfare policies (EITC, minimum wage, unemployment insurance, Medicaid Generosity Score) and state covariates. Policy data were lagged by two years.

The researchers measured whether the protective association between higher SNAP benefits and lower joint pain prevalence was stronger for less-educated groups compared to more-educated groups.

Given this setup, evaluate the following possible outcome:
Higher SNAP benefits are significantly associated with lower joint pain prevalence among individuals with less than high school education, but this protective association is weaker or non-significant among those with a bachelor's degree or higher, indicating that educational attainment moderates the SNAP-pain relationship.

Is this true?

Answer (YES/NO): NO